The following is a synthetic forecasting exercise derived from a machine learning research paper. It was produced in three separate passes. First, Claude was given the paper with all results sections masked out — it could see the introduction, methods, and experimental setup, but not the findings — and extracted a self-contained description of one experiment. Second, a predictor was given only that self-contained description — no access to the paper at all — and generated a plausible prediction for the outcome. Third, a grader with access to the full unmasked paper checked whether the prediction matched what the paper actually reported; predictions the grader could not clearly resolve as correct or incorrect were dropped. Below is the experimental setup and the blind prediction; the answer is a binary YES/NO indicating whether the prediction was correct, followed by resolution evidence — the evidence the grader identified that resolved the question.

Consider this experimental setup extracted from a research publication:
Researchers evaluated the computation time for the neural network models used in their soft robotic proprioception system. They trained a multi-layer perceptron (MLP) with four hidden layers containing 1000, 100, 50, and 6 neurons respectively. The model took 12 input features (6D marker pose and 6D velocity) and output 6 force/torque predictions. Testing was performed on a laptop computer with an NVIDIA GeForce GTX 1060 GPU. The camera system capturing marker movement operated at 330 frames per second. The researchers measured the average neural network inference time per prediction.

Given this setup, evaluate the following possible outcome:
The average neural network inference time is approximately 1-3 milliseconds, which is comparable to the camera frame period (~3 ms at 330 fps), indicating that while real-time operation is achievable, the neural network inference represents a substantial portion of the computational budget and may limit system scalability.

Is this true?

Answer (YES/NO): NO